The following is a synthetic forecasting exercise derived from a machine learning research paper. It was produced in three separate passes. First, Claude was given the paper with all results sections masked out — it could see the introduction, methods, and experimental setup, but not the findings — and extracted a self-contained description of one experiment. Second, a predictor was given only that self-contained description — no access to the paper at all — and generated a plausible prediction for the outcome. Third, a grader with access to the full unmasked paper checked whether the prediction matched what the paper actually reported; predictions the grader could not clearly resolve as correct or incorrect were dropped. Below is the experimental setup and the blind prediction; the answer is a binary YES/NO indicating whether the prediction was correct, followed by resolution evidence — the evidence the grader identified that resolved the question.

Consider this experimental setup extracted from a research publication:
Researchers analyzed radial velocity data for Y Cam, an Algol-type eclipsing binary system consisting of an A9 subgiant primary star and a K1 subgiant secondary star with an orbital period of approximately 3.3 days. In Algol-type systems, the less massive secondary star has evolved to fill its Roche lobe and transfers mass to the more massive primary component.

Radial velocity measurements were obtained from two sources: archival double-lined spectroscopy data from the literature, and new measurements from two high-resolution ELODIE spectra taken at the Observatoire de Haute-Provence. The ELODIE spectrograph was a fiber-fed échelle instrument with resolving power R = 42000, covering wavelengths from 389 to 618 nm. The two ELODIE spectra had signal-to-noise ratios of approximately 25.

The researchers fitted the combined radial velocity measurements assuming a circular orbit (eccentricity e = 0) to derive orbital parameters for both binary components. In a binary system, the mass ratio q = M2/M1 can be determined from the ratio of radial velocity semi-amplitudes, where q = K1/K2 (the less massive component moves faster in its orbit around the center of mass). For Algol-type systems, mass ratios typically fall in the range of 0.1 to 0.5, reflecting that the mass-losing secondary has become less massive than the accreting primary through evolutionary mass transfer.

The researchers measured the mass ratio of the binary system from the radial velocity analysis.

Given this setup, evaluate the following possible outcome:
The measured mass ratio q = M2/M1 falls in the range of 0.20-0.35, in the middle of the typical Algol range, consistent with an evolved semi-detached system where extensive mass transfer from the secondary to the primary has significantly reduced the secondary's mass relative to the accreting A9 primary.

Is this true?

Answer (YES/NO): YES